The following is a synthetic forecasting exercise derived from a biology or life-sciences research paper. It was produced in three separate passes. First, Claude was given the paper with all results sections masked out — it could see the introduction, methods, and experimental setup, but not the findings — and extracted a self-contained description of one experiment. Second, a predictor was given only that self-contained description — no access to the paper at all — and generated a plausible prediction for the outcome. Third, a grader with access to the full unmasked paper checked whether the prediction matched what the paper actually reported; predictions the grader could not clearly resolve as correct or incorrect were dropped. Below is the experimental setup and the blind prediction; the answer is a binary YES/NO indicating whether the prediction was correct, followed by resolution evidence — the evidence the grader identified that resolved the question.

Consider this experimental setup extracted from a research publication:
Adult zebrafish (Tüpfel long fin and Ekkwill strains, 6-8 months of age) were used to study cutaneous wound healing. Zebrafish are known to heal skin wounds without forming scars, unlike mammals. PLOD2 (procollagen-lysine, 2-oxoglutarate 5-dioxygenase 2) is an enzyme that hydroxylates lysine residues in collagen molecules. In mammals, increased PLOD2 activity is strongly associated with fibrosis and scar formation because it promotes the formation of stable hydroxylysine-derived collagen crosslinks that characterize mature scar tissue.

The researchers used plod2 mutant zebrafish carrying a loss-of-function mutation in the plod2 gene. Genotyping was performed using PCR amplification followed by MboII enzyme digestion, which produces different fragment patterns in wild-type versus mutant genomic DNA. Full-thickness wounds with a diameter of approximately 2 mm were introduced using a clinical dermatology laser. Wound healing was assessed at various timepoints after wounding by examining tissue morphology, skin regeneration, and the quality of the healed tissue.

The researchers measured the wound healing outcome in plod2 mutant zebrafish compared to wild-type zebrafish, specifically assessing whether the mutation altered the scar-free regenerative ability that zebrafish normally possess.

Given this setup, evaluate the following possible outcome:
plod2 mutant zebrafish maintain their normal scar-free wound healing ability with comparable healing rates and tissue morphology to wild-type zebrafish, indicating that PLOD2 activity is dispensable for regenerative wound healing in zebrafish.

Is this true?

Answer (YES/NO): YES